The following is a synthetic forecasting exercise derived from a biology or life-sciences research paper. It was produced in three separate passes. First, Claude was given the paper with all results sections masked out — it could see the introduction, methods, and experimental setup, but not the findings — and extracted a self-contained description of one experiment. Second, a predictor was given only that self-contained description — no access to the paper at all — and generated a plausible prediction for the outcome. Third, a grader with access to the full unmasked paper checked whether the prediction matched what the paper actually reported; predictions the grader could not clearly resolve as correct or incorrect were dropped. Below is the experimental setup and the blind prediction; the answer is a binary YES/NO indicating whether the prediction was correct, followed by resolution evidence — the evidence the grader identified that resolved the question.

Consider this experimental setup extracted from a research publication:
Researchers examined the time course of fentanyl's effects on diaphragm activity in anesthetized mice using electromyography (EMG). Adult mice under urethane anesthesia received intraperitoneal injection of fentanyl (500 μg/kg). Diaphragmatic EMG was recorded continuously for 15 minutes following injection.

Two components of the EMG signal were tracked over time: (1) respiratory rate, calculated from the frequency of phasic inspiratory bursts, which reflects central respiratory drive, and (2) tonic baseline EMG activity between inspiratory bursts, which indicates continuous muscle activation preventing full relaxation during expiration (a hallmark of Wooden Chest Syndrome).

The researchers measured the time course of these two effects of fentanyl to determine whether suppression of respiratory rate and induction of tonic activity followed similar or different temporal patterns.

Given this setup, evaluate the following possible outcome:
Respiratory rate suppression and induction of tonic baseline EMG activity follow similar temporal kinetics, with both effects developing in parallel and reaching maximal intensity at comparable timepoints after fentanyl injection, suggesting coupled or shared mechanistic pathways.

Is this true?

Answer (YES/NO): NO